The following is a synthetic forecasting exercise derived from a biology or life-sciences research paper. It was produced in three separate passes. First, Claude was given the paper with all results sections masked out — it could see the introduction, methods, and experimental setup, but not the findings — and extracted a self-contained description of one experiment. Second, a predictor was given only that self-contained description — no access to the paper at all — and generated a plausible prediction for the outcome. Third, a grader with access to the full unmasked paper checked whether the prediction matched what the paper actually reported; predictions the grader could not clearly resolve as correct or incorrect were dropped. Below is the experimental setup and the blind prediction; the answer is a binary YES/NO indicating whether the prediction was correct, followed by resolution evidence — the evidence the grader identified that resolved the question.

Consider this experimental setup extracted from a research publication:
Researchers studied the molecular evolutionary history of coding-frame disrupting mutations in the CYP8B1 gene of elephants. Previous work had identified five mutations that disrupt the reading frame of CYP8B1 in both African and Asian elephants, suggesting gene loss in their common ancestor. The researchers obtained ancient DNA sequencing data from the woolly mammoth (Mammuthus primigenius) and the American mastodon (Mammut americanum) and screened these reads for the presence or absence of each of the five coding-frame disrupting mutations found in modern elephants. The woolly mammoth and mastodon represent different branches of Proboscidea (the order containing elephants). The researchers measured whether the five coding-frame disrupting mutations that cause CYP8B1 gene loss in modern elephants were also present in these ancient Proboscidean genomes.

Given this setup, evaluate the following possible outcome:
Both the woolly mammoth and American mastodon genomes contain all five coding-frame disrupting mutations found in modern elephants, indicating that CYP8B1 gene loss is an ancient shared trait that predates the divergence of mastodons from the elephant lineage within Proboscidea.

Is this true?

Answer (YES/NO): YES